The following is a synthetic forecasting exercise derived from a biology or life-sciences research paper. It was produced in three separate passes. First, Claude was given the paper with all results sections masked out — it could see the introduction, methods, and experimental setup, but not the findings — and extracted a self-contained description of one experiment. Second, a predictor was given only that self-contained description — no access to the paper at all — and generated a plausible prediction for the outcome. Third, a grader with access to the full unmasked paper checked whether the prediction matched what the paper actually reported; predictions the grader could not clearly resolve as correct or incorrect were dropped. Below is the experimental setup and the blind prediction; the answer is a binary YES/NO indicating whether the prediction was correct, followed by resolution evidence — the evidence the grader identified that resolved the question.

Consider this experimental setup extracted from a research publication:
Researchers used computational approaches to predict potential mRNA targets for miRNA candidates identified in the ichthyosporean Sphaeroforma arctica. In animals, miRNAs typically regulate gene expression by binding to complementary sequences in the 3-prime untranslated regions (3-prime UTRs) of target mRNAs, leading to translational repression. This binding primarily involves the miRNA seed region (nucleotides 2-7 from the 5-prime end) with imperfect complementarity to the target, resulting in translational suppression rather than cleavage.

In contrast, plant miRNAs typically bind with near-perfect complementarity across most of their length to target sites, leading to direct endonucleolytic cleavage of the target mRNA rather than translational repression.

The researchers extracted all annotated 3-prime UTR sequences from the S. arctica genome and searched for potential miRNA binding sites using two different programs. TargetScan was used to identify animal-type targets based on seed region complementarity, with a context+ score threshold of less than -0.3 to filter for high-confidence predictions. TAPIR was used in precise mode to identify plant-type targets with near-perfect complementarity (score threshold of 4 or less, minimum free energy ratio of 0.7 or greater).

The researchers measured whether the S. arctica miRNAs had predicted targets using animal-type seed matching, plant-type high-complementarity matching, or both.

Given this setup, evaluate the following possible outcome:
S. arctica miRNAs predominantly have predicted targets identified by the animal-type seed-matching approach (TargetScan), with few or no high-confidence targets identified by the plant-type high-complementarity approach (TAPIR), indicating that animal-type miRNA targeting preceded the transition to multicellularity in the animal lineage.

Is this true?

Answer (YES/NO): NO